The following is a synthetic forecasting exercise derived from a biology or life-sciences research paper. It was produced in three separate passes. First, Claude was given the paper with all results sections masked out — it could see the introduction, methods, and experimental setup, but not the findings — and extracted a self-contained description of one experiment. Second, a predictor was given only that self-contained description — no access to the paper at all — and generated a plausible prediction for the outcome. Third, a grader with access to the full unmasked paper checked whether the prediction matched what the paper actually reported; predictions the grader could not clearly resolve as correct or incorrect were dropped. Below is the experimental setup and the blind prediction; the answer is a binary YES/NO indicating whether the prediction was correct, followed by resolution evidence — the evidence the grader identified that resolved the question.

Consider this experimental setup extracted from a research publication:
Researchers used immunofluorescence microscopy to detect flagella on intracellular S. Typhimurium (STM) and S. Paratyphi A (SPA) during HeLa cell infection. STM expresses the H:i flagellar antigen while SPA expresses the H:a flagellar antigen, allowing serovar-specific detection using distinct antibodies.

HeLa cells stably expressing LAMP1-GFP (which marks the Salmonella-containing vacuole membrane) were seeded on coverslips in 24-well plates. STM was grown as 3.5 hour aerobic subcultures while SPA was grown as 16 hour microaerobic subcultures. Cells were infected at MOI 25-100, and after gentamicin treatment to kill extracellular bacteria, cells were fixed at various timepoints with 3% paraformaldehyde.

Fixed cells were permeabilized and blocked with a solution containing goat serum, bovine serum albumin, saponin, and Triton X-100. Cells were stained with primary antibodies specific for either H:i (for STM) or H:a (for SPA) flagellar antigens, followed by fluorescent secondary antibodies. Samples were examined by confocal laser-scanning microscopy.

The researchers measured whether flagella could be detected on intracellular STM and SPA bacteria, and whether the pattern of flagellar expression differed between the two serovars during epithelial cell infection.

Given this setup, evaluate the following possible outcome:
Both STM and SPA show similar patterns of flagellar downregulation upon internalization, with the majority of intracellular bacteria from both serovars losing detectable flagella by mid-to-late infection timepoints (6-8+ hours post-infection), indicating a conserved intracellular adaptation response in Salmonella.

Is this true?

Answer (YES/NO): NO